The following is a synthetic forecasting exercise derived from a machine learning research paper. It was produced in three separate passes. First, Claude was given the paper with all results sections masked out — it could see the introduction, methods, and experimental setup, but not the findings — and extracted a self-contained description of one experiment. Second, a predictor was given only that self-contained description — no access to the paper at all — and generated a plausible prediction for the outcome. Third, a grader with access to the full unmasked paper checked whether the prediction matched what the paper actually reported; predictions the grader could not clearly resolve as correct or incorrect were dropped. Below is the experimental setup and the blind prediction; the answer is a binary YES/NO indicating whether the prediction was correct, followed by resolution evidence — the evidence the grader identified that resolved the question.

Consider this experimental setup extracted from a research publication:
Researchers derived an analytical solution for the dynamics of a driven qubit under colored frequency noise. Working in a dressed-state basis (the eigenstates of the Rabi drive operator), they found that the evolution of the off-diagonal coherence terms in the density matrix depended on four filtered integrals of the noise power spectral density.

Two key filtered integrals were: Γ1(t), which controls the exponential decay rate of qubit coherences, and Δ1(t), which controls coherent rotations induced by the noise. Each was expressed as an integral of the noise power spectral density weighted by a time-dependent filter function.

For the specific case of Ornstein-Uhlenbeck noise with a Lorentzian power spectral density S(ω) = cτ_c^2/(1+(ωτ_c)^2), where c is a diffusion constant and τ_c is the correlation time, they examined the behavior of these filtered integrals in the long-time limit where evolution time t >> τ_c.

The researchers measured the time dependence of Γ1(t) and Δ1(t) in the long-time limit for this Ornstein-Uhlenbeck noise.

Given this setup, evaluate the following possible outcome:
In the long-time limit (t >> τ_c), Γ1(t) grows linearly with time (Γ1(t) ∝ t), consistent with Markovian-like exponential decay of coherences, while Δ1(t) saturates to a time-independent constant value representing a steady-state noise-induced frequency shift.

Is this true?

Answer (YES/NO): NO